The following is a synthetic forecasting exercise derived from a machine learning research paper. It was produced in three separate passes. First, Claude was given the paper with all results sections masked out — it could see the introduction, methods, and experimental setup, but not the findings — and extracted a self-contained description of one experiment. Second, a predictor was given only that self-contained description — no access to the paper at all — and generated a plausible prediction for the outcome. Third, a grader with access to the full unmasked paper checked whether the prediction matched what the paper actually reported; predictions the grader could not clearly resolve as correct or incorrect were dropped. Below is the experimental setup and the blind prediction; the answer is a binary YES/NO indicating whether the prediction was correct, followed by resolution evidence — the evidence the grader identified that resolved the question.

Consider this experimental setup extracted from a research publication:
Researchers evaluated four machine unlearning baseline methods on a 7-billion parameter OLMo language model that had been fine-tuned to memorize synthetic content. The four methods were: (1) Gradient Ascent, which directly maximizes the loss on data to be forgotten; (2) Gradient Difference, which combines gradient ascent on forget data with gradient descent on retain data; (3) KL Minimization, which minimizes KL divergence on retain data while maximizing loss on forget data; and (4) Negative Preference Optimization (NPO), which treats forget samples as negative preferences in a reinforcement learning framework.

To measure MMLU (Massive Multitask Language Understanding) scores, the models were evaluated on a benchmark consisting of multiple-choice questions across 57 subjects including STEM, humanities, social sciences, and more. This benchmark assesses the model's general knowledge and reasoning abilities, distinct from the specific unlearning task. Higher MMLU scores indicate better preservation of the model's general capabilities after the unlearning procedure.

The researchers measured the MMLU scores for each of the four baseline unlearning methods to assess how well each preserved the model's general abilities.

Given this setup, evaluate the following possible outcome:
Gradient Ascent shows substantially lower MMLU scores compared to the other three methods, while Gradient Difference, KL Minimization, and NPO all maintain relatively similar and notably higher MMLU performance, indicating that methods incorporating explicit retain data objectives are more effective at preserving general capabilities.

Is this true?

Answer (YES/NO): NO